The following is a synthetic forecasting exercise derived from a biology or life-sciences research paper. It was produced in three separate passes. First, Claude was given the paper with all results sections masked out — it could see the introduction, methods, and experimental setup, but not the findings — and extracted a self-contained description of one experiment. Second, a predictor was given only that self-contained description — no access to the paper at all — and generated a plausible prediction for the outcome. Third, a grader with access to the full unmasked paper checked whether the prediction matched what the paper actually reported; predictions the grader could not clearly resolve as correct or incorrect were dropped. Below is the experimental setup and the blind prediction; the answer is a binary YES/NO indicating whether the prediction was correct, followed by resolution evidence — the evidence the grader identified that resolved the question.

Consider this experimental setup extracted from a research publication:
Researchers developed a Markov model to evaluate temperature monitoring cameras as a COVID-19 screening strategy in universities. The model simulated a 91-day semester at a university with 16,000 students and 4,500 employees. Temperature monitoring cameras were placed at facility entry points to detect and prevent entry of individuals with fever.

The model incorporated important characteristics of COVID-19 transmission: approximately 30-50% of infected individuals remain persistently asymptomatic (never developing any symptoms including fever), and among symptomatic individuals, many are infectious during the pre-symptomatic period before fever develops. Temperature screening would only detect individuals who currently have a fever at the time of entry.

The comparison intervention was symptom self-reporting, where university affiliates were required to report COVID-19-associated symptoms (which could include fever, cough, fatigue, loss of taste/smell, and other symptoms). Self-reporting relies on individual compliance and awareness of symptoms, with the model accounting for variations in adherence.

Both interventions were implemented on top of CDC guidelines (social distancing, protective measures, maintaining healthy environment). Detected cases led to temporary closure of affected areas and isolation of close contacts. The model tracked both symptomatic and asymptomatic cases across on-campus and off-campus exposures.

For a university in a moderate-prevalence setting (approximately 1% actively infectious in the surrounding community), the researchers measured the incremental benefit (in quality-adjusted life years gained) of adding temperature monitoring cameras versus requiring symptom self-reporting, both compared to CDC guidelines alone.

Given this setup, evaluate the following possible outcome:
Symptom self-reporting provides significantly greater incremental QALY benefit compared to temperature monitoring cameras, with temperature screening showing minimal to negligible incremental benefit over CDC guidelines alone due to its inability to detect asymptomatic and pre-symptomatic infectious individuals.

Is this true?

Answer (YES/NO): NO